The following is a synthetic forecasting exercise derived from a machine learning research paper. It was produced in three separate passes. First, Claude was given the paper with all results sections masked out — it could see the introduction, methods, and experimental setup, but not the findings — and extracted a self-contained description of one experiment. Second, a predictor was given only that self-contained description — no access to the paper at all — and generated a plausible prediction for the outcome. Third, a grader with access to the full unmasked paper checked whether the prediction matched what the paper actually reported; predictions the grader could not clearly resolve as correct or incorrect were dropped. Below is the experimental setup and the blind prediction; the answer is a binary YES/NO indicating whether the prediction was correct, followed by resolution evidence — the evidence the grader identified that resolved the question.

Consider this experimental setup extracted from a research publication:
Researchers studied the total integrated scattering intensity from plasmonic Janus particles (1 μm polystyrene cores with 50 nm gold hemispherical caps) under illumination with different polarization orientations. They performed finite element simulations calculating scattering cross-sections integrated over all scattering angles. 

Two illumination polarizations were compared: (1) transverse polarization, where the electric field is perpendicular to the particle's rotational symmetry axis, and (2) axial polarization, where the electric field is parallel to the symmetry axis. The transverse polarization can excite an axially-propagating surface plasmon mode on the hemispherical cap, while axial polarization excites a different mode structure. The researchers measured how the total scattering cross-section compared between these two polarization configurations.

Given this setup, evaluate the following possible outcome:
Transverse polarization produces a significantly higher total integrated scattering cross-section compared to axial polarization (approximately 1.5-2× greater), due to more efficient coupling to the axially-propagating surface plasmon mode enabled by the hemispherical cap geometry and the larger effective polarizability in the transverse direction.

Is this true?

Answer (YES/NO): YES